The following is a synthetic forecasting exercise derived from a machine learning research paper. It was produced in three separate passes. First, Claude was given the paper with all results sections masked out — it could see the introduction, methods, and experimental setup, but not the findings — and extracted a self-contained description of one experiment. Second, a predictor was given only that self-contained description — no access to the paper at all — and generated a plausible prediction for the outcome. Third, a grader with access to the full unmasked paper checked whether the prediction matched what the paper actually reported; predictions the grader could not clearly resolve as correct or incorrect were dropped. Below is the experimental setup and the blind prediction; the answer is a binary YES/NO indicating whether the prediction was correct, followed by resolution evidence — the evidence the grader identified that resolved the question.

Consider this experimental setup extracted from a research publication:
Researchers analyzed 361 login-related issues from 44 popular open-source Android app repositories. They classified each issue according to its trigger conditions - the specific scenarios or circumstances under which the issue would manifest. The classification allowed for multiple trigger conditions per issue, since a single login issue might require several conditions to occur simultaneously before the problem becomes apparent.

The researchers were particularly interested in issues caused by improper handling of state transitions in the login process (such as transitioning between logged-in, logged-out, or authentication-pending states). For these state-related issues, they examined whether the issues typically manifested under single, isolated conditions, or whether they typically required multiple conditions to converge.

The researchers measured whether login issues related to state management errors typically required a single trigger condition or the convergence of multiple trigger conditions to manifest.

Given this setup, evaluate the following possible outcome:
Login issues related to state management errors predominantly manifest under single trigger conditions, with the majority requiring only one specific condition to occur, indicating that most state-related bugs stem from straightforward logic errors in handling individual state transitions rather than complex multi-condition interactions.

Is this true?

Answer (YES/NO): NO